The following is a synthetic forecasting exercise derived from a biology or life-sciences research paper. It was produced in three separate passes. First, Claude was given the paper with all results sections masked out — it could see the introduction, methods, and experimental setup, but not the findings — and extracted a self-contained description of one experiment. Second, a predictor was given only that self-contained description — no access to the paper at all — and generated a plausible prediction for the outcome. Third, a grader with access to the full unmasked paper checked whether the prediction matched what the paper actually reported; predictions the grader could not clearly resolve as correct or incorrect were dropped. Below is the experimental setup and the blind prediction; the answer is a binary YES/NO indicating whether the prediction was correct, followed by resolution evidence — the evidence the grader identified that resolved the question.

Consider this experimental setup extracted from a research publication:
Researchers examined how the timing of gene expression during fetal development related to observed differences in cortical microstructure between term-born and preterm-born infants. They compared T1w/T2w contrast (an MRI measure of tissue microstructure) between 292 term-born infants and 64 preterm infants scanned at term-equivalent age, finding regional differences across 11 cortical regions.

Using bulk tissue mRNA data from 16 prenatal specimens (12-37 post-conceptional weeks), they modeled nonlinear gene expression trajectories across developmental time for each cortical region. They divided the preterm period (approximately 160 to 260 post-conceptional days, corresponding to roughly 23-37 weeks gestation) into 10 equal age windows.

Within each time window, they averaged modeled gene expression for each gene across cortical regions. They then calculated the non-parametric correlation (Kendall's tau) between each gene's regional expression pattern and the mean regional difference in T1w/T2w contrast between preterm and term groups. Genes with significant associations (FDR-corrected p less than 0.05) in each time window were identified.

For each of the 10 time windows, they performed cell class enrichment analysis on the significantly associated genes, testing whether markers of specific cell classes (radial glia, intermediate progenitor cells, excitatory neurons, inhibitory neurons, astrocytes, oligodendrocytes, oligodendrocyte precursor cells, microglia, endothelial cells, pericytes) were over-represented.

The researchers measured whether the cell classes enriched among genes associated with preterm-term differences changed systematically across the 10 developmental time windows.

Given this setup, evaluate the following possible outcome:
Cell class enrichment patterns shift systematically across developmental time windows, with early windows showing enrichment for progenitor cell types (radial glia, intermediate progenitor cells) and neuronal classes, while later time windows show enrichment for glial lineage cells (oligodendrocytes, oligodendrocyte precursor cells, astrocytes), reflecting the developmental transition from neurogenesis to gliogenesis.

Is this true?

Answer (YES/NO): NO